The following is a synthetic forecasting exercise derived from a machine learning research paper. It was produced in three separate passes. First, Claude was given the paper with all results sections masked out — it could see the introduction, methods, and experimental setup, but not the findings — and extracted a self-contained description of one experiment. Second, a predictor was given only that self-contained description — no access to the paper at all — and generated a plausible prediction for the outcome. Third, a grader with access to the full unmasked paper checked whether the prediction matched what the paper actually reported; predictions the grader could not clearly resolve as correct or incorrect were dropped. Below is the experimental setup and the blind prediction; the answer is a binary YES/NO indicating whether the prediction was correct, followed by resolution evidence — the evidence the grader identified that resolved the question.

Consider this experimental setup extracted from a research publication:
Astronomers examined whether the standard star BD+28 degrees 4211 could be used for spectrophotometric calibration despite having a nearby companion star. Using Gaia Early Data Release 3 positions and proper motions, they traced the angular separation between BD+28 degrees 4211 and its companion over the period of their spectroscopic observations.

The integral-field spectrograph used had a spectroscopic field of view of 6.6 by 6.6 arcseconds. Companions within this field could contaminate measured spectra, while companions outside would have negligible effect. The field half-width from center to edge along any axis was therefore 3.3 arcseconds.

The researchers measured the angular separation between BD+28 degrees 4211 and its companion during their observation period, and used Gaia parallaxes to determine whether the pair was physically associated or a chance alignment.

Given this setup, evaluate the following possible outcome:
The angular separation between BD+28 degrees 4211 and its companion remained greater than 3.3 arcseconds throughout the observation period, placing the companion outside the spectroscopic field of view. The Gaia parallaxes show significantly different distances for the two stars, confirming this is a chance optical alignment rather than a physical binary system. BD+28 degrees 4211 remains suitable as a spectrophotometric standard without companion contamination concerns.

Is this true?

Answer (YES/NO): YES